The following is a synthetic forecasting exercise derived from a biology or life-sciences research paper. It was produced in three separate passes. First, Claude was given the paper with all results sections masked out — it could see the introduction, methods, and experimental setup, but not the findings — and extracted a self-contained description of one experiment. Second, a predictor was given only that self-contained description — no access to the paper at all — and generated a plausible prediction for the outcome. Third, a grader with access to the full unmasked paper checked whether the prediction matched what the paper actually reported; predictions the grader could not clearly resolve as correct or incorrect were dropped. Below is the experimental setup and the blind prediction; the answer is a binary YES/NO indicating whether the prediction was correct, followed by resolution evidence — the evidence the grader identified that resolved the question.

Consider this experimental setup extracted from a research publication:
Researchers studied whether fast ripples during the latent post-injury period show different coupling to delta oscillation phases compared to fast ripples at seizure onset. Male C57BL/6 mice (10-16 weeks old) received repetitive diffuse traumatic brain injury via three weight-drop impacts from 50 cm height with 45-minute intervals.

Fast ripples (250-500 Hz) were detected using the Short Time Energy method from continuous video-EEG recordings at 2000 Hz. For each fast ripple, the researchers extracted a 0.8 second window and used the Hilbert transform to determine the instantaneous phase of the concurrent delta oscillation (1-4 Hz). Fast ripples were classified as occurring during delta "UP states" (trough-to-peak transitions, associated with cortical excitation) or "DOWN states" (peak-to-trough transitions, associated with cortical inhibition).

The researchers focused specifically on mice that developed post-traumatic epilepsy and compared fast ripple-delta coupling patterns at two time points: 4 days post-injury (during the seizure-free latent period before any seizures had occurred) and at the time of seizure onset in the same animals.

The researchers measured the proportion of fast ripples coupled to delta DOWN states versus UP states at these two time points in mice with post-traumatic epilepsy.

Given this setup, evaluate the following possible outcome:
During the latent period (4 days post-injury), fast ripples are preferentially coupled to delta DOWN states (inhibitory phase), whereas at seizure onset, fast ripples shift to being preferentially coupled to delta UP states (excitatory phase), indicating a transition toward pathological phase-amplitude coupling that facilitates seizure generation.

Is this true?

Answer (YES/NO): NO